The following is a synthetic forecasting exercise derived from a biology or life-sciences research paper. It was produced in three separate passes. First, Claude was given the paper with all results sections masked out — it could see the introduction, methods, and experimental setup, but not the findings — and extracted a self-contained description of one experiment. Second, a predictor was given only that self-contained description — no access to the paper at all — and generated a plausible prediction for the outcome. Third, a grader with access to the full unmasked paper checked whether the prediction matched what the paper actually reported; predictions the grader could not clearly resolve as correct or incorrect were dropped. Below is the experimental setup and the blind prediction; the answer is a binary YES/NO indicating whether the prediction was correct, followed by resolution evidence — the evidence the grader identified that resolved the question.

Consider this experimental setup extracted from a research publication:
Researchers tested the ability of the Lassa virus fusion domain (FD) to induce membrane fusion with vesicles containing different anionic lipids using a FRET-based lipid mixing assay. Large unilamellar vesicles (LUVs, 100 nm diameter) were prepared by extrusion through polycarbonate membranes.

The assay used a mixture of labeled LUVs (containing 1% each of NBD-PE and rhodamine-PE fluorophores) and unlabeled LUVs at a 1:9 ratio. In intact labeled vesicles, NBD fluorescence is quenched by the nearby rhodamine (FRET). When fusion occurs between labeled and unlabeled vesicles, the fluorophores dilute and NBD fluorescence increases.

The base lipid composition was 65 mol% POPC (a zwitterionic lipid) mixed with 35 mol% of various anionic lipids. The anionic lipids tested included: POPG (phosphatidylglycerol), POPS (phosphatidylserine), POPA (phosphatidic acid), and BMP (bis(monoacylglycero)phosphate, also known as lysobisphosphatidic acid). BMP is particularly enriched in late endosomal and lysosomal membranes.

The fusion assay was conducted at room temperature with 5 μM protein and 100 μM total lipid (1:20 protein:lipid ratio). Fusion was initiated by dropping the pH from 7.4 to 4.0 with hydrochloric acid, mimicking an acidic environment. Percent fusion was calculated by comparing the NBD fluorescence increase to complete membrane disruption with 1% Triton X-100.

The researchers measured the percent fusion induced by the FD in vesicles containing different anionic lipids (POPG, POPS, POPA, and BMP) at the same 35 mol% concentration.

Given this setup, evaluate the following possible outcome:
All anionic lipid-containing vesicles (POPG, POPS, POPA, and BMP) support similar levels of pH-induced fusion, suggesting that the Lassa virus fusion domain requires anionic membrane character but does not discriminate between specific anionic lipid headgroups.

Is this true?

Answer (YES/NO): NO